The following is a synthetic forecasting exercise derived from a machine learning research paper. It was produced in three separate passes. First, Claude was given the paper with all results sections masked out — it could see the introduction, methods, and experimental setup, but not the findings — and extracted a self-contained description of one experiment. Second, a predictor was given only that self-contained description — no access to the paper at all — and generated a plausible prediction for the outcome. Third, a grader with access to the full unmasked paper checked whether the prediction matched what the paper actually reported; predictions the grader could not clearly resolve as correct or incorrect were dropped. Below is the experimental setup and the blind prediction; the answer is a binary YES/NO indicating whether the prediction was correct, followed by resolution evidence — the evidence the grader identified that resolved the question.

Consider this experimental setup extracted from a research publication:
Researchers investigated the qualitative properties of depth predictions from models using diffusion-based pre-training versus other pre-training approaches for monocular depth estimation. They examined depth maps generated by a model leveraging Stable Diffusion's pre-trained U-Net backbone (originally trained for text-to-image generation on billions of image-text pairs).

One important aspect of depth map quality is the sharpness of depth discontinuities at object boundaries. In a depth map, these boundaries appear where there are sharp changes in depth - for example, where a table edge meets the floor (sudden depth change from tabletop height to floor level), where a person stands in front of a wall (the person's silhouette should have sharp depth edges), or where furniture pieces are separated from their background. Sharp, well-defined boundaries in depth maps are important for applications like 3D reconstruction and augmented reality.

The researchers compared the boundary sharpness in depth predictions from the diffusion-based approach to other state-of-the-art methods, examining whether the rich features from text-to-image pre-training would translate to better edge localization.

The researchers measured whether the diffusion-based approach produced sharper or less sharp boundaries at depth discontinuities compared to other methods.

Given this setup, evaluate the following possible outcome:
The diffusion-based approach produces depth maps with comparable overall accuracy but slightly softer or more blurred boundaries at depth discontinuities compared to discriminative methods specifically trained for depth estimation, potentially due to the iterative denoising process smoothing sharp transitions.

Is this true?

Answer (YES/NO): YES